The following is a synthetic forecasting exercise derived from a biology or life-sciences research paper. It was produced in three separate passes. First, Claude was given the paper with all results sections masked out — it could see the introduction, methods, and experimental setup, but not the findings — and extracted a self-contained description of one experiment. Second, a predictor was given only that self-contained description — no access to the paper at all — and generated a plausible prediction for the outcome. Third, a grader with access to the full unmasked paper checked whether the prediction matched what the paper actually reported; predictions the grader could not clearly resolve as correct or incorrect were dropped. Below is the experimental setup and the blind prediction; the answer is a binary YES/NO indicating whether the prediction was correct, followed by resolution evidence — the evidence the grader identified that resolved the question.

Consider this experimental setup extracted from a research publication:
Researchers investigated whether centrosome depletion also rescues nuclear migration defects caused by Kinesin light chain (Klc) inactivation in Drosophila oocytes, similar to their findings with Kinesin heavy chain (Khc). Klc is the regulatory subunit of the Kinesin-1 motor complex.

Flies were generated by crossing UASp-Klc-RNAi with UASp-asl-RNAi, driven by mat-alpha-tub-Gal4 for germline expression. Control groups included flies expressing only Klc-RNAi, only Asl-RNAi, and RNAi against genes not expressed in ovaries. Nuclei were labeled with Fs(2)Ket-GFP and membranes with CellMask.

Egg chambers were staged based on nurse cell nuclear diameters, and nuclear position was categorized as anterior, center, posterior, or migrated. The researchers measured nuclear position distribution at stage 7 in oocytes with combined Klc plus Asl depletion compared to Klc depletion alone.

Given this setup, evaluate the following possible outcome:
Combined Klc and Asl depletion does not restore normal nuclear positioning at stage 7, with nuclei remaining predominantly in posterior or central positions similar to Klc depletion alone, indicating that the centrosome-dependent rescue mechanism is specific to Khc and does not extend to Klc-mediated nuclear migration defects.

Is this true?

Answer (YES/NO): NO